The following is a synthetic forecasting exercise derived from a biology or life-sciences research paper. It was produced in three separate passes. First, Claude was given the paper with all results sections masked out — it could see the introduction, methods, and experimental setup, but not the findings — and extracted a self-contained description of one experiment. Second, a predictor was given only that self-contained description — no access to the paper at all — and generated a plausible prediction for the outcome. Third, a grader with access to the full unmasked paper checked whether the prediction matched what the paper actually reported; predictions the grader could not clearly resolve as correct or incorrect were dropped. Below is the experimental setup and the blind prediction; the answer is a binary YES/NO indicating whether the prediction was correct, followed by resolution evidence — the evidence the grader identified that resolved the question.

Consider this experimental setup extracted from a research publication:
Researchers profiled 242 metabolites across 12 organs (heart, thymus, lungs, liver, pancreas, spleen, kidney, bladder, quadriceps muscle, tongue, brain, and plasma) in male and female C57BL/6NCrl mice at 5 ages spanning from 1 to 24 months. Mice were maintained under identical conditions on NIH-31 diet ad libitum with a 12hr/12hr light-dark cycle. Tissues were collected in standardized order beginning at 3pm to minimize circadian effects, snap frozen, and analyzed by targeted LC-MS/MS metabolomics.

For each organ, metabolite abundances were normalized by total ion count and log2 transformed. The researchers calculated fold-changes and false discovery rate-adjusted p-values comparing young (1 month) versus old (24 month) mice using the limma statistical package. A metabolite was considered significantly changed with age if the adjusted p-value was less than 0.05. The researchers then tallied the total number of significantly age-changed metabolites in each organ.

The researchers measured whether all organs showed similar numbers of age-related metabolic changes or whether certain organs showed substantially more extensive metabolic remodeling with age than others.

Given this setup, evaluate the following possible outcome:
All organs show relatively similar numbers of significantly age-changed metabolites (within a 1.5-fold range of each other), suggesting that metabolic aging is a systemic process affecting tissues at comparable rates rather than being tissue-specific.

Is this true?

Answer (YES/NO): NO